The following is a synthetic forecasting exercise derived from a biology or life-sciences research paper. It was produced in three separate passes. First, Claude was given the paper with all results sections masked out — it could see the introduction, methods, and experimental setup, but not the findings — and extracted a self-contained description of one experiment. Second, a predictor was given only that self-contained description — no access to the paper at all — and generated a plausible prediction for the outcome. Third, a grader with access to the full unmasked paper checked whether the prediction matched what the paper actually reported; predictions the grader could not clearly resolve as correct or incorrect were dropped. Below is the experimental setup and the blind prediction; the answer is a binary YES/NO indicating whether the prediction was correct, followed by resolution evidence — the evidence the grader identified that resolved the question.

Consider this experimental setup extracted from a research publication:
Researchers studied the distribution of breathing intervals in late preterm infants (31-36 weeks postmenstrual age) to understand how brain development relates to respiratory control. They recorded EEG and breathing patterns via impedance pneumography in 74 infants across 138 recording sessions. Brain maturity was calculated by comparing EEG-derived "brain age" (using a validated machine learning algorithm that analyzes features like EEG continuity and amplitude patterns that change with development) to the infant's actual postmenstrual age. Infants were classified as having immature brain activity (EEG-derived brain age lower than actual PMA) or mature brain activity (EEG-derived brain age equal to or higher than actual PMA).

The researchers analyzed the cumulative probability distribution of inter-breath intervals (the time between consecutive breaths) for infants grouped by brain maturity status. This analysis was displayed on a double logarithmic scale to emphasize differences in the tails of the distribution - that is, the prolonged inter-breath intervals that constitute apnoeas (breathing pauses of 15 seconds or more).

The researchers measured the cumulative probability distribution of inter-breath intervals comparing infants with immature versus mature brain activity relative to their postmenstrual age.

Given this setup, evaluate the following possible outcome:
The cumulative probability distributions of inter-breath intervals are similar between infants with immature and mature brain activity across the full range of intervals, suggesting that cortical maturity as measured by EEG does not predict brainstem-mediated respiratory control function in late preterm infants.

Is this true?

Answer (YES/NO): NO